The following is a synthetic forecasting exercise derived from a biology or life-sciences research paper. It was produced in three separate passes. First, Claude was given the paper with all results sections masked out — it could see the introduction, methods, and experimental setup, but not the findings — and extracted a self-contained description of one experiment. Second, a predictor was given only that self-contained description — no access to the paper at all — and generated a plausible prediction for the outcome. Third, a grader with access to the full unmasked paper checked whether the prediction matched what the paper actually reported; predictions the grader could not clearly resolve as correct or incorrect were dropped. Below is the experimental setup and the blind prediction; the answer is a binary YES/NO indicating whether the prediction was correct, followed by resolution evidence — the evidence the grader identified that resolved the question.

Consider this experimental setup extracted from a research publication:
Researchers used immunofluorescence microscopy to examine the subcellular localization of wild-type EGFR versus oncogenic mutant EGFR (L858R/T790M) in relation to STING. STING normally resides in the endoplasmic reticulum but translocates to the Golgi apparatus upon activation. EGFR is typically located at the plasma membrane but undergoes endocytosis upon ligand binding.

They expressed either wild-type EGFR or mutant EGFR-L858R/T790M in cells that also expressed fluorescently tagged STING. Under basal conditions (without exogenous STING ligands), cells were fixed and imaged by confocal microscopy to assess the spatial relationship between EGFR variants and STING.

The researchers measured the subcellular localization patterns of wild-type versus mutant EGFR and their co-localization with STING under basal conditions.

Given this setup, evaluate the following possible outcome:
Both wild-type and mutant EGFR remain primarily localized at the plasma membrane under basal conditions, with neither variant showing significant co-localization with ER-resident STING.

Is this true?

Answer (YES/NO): NO